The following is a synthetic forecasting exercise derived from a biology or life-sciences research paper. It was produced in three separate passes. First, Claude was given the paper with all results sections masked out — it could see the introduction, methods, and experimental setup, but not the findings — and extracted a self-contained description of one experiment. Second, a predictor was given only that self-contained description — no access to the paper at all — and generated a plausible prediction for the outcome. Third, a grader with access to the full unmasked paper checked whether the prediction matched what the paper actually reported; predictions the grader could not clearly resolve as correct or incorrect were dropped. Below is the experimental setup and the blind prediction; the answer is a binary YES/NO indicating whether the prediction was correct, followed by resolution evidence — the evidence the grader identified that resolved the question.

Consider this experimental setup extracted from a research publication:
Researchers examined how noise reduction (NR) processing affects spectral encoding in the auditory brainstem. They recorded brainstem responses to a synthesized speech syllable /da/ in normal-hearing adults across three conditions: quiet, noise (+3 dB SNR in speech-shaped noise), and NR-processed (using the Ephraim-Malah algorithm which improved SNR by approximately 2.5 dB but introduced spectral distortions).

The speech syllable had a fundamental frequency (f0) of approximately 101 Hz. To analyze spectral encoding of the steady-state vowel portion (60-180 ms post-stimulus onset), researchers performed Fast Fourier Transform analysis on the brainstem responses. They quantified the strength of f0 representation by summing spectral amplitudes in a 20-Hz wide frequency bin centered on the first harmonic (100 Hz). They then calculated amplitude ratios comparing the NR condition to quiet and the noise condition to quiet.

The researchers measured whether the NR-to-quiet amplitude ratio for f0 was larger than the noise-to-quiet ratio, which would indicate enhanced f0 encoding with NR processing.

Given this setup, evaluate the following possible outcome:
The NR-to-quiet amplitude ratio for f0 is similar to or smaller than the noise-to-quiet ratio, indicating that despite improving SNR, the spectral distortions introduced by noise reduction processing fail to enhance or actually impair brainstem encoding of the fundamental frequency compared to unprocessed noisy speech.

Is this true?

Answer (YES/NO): NO